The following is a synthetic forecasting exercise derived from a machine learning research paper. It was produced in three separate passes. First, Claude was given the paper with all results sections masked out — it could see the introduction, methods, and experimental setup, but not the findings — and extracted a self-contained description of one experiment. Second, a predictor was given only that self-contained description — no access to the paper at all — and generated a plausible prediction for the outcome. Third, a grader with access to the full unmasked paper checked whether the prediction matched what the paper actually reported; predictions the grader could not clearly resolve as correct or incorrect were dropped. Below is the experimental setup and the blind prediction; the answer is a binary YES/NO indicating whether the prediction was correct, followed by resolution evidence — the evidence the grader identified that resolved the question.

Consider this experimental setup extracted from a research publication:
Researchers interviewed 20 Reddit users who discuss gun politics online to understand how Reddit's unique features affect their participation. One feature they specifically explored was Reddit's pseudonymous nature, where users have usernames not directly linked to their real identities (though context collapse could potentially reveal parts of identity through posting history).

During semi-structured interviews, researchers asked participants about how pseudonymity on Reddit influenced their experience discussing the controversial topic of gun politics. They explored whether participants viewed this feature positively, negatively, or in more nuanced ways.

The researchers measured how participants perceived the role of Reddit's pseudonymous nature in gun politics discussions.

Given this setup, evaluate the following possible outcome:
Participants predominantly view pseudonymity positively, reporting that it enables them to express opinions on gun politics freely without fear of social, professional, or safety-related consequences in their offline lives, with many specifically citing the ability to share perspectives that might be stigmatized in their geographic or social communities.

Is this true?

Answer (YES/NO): NO